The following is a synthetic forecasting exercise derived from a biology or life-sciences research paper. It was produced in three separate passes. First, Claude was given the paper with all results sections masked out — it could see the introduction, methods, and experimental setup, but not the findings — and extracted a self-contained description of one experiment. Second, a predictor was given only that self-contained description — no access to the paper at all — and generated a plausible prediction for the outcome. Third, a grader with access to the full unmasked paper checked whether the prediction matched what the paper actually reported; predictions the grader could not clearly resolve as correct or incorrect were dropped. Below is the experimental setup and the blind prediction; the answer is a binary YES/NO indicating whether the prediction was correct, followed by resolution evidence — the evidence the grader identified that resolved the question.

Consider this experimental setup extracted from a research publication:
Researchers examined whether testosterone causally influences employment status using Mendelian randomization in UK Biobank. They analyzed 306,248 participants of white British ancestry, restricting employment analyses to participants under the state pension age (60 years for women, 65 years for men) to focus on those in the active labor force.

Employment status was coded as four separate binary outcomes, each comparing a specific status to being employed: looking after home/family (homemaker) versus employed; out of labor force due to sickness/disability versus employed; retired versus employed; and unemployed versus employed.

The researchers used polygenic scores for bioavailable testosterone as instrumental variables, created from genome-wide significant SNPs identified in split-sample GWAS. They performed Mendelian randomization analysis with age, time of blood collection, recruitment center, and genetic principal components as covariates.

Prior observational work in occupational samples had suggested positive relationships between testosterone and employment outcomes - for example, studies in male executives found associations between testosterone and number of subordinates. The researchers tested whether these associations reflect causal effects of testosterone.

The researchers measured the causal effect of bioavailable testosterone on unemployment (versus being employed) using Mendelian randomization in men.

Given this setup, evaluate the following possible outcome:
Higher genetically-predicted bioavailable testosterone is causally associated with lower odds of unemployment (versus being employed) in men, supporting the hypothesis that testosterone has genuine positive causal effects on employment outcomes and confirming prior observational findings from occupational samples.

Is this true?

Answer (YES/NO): NO